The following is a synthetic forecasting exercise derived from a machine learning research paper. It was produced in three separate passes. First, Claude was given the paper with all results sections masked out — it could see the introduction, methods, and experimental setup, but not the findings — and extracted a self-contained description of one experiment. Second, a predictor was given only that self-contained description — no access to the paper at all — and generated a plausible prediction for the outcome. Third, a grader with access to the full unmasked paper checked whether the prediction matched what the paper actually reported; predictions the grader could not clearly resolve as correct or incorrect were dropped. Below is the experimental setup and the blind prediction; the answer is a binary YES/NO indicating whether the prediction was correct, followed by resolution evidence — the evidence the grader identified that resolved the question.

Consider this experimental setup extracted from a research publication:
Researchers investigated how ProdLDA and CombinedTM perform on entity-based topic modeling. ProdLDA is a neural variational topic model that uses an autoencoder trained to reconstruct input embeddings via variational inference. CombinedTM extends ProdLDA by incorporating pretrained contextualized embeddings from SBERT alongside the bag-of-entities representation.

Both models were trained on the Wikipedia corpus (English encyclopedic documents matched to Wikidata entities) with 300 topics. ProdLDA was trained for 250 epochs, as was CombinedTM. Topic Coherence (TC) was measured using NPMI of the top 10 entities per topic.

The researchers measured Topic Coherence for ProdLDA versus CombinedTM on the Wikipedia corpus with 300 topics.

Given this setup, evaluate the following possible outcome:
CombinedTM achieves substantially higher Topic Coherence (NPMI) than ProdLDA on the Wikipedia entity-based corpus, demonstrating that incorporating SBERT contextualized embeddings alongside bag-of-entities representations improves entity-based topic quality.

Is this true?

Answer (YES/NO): NO